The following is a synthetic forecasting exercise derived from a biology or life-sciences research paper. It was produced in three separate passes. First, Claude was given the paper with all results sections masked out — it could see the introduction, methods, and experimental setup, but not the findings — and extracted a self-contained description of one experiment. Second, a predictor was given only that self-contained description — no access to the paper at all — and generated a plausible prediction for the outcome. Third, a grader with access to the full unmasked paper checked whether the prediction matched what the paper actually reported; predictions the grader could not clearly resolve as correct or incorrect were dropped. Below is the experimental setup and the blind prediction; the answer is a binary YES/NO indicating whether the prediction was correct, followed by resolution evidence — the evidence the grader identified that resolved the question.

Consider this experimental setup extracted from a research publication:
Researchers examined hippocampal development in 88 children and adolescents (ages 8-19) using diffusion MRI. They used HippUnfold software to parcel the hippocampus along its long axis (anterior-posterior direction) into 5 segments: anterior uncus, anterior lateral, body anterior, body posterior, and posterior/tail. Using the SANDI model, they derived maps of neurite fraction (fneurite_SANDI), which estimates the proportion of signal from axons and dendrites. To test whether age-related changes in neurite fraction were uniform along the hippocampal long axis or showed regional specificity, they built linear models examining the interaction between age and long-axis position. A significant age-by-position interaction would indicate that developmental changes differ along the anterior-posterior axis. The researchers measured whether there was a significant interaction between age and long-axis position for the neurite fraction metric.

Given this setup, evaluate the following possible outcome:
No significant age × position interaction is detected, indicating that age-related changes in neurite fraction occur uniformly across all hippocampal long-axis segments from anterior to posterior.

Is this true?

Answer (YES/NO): YES